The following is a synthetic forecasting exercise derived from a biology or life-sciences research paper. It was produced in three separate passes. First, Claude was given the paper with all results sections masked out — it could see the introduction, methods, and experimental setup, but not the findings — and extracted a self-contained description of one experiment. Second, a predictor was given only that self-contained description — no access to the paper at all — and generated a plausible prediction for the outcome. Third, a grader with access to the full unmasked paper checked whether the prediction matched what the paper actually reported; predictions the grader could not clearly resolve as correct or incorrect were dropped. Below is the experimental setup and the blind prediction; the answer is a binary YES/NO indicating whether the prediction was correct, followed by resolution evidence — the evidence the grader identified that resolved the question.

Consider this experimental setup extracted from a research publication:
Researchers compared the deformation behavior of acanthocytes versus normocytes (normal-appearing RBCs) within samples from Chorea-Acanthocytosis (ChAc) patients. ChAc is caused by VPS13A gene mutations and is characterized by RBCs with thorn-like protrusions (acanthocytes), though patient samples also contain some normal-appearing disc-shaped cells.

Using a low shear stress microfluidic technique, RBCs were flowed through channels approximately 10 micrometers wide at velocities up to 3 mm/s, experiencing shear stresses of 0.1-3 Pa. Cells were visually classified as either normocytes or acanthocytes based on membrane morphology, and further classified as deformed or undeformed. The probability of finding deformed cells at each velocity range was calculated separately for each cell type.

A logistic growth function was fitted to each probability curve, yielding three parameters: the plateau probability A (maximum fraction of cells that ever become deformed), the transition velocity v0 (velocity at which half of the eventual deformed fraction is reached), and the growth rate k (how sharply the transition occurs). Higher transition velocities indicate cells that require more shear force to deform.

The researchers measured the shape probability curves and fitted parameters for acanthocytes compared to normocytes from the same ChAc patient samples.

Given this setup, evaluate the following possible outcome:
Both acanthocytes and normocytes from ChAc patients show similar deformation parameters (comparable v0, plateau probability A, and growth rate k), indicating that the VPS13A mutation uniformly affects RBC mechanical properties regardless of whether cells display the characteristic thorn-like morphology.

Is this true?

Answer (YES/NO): NO